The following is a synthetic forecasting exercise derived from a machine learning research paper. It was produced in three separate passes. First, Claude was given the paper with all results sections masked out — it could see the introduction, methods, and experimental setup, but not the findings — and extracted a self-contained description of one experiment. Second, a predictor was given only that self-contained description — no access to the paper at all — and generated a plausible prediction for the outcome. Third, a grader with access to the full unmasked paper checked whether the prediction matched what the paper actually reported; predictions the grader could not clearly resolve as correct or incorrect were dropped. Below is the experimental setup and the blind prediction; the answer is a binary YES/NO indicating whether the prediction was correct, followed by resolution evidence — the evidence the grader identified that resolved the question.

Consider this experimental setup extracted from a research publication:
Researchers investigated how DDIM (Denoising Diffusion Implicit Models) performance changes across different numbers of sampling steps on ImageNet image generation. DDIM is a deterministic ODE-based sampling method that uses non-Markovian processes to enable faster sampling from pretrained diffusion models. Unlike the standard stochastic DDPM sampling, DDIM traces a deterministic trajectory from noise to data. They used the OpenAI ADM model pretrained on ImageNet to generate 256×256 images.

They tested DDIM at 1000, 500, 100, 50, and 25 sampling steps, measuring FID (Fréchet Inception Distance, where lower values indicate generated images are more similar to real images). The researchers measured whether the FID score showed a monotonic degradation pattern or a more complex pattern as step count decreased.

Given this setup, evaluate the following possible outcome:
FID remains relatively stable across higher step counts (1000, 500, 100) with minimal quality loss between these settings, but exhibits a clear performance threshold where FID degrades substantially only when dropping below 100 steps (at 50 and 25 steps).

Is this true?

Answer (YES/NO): NO